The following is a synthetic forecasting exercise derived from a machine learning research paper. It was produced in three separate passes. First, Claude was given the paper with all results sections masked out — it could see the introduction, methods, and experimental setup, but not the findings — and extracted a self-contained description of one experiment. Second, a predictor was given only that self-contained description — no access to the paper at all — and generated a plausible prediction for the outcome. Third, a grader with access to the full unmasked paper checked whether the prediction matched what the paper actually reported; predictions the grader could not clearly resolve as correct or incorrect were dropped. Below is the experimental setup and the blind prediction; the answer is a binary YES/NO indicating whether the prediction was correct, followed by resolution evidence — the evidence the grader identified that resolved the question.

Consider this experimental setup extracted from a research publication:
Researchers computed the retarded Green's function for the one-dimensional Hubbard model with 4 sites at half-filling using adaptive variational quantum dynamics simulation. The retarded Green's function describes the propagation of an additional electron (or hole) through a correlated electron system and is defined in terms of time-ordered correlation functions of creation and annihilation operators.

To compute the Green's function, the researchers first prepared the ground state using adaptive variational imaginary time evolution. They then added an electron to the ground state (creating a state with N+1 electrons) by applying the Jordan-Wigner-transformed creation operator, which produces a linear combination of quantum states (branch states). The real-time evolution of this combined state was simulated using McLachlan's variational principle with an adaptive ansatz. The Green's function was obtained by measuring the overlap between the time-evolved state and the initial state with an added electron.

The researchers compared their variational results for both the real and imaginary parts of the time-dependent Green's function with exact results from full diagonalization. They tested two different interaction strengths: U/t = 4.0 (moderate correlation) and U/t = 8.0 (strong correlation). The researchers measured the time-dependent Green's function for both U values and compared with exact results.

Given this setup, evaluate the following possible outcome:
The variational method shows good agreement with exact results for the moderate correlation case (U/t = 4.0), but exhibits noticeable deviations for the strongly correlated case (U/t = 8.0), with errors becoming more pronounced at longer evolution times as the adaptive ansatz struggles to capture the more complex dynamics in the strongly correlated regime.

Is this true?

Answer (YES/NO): NO